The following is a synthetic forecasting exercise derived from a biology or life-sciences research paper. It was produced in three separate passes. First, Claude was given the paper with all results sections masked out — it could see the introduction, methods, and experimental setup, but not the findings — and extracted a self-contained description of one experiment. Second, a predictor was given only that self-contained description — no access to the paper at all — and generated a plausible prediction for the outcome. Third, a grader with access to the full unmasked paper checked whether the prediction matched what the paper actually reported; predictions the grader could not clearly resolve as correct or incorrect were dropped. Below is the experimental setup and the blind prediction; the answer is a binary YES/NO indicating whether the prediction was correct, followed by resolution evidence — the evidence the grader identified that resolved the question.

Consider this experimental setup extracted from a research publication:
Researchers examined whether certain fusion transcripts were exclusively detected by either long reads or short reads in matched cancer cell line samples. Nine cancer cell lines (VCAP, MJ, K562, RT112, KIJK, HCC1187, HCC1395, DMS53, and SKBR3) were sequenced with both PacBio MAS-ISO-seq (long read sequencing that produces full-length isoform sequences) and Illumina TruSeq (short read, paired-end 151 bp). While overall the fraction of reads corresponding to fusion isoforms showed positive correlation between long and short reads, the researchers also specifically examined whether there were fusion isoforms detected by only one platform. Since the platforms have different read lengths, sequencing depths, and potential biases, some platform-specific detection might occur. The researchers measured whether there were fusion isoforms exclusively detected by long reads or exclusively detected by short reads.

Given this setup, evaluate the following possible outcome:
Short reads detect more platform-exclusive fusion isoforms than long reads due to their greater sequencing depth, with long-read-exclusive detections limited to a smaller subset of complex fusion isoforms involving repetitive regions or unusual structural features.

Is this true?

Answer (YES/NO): NO